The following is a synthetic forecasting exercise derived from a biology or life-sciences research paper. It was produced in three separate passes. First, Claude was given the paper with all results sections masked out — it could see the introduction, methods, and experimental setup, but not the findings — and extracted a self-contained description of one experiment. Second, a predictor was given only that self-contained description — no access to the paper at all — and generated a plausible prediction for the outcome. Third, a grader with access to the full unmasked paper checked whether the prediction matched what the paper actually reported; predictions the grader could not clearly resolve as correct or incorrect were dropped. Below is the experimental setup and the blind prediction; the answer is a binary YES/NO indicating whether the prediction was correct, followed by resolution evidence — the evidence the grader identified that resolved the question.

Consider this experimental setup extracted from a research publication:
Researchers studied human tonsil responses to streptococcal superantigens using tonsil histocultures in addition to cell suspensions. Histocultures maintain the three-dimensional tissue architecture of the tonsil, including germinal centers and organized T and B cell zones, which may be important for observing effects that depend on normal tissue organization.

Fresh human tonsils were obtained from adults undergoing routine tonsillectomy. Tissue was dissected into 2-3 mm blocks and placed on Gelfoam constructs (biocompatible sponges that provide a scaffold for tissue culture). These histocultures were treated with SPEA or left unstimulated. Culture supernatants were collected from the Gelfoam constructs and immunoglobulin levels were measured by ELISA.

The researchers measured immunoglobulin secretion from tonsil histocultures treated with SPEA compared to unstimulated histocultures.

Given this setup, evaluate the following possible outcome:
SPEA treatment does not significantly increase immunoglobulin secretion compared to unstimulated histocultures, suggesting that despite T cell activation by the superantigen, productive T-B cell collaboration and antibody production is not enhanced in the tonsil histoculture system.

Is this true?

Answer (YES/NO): NO